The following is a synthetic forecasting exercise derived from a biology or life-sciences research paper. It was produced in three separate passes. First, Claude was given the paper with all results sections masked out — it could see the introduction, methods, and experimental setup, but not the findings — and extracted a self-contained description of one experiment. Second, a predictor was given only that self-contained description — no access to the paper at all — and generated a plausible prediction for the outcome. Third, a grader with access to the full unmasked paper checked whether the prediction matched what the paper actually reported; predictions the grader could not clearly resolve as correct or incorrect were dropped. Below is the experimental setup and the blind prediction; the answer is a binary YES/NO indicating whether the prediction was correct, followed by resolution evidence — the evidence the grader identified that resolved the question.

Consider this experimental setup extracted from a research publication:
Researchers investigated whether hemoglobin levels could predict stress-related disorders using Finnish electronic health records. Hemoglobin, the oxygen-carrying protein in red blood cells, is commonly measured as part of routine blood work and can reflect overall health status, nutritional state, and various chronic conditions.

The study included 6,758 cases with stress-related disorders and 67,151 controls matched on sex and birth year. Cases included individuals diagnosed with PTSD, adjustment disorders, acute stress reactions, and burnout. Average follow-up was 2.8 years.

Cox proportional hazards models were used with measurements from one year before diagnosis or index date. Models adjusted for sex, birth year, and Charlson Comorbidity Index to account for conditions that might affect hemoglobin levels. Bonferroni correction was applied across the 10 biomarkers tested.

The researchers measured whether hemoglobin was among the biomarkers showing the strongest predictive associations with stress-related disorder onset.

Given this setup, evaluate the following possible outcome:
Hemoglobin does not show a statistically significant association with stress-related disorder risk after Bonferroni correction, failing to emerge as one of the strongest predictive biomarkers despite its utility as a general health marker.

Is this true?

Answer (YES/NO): NO